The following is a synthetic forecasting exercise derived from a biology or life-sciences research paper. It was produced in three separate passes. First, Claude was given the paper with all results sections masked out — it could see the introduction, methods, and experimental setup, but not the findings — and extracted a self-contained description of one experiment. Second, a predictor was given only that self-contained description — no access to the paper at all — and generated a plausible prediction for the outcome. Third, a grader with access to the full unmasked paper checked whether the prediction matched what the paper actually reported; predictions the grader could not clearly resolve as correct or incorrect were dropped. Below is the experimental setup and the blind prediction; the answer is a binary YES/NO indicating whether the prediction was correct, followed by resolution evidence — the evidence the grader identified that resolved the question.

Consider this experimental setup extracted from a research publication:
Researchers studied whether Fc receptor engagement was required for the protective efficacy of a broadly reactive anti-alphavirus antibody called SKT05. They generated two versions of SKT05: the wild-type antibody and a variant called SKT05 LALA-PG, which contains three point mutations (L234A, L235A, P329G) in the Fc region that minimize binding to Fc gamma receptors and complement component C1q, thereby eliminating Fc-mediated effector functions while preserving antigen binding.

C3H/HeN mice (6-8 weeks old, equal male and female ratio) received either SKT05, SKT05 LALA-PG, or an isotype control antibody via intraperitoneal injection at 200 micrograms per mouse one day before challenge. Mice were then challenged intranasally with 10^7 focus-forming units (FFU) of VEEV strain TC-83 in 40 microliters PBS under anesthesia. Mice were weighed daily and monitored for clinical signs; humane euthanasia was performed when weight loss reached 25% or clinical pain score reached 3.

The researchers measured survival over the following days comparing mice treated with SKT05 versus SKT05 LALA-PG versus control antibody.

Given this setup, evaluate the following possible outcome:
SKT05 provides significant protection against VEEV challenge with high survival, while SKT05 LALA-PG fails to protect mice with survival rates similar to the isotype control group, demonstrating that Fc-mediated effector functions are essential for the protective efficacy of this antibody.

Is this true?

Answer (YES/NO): NO